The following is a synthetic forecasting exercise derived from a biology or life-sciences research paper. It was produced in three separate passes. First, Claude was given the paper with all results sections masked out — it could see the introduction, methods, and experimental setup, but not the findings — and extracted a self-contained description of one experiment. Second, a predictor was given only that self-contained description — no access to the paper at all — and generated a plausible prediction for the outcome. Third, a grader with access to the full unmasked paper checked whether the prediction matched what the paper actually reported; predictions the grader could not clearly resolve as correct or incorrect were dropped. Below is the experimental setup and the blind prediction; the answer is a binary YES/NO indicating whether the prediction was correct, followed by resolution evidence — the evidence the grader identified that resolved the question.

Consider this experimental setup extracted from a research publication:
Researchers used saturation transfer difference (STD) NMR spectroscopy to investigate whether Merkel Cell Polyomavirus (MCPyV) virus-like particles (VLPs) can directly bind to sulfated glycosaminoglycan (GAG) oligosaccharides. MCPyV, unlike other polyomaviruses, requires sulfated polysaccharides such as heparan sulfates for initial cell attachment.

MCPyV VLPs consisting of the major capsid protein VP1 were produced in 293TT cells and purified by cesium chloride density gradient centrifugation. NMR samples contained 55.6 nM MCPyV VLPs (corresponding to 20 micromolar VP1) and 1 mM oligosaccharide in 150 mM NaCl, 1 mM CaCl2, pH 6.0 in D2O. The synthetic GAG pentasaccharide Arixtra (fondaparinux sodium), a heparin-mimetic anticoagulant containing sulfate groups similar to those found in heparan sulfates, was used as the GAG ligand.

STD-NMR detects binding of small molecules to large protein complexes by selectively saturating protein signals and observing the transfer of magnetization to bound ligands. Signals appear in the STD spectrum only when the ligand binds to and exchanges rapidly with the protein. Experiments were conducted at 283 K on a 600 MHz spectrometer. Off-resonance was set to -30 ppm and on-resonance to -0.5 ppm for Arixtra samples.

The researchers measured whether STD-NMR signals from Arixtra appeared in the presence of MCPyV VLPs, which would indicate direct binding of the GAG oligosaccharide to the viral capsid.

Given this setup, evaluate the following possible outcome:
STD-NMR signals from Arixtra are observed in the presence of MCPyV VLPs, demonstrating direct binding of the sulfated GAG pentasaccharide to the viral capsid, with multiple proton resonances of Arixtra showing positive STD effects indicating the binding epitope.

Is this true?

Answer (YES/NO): YES